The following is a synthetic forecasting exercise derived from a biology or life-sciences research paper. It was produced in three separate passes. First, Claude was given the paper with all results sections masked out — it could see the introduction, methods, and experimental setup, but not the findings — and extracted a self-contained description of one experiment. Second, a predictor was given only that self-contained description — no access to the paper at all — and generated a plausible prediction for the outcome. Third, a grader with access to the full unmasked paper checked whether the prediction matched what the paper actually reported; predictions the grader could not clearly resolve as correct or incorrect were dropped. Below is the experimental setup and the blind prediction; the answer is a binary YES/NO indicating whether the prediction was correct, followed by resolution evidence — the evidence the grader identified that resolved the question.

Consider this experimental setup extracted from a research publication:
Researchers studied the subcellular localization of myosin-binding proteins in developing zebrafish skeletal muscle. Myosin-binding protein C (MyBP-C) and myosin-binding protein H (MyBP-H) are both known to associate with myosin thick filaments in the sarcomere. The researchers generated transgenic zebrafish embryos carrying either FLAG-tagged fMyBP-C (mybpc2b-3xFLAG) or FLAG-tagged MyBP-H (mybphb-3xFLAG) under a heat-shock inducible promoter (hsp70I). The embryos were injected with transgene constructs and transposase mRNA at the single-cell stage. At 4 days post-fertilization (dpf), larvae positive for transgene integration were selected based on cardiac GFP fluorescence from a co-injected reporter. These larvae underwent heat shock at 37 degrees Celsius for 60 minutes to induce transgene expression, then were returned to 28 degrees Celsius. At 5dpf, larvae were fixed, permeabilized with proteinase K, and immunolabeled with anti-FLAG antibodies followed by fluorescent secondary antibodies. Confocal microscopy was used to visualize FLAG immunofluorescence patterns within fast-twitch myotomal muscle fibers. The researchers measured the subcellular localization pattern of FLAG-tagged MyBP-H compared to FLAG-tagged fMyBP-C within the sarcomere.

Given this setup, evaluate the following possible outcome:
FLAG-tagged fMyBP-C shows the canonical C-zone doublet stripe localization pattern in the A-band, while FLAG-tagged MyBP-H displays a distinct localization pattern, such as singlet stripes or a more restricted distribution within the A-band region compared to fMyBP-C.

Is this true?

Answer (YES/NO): NO